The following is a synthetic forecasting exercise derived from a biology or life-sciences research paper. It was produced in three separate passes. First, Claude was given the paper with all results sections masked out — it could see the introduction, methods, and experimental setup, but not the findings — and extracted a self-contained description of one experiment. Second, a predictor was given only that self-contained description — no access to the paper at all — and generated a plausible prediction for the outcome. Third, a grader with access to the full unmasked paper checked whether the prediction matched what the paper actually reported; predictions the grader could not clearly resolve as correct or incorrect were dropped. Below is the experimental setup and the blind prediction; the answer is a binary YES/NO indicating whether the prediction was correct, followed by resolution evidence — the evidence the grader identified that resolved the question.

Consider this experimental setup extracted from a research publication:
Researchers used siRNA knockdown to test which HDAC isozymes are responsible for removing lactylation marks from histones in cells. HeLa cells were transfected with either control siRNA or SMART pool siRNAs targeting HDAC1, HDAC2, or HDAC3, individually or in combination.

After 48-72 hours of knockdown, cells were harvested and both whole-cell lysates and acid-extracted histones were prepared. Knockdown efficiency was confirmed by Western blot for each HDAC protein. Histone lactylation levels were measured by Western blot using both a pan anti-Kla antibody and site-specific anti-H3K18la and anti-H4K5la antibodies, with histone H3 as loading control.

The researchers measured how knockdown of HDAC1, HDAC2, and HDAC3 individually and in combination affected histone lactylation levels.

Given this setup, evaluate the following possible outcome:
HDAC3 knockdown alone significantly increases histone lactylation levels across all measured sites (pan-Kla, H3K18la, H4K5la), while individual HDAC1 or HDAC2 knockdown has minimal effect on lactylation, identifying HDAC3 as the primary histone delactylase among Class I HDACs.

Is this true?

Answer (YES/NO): NO